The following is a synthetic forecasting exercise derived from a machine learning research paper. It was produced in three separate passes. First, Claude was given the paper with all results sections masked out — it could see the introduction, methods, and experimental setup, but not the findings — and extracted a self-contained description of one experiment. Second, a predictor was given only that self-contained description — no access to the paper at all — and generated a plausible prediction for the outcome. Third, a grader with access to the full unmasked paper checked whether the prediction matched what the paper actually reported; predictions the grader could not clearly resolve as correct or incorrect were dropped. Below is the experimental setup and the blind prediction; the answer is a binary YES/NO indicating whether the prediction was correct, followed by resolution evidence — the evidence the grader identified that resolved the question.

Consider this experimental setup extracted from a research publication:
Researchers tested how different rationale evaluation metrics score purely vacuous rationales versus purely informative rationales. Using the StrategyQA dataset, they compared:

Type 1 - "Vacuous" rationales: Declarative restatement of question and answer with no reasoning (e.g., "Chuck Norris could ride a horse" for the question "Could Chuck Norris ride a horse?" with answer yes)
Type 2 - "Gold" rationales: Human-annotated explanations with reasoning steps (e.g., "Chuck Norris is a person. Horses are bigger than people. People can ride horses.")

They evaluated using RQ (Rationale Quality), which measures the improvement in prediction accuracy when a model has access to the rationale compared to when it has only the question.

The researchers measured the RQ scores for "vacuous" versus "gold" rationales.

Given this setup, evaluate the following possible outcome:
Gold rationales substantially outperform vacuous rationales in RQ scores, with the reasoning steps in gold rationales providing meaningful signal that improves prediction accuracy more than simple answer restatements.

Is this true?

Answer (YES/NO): NO